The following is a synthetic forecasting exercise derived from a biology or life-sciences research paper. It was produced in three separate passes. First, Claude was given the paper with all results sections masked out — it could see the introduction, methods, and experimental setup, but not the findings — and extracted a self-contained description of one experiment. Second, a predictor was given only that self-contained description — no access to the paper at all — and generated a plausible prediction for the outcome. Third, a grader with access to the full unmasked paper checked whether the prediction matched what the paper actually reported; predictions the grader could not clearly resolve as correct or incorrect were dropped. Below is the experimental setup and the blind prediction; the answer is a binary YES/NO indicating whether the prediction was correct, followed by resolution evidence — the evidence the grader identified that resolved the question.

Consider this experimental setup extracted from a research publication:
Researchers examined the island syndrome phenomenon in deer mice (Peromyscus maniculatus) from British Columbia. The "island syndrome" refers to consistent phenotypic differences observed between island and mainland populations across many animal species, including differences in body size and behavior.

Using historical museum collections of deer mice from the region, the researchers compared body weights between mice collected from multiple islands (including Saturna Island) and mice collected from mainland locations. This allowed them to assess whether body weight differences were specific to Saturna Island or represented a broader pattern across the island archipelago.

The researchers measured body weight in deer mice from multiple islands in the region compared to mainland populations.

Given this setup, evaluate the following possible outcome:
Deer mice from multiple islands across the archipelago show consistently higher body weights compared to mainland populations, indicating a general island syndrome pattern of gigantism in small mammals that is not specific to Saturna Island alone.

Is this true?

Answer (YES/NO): YES